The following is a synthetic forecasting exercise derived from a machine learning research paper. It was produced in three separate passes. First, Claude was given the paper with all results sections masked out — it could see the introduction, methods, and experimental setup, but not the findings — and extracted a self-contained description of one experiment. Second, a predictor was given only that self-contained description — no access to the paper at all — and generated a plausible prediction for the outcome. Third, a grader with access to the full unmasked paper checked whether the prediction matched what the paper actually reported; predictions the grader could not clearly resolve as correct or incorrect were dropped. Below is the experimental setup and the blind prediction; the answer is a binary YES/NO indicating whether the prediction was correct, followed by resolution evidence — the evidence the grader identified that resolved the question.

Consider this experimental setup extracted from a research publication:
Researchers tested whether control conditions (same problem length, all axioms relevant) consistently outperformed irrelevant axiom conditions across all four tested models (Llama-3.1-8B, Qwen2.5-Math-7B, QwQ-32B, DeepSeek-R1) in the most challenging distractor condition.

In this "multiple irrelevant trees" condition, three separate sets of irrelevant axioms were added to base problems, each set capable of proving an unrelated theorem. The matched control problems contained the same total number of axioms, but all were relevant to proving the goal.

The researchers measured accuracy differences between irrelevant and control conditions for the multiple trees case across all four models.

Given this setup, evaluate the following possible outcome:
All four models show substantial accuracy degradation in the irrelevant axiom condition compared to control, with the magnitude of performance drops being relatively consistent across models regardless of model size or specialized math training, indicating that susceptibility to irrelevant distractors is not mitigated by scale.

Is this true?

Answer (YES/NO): NO